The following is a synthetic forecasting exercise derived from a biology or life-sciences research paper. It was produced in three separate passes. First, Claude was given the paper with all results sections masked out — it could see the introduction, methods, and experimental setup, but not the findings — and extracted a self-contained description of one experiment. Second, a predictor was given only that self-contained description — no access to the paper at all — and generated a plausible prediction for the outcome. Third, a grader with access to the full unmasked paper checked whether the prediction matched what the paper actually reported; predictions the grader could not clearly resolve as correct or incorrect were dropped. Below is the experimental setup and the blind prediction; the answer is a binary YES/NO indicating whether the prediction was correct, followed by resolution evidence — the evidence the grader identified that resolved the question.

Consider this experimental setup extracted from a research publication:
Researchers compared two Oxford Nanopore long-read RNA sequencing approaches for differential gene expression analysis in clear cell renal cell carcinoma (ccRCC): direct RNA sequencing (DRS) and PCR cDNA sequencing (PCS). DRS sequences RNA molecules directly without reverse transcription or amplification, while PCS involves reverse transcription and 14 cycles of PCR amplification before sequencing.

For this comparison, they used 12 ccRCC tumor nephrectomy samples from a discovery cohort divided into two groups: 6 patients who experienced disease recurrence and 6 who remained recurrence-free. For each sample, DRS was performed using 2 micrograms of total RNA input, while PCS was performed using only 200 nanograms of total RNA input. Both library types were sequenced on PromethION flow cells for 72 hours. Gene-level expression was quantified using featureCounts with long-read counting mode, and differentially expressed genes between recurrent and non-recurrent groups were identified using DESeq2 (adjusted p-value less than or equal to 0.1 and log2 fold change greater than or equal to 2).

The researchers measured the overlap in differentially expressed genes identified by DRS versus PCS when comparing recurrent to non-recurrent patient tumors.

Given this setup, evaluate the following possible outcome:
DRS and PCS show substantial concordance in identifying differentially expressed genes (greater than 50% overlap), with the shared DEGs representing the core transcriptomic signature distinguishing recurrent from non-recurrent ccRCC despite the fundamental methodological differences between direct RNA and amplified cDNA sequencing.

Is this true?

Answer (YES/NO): YES